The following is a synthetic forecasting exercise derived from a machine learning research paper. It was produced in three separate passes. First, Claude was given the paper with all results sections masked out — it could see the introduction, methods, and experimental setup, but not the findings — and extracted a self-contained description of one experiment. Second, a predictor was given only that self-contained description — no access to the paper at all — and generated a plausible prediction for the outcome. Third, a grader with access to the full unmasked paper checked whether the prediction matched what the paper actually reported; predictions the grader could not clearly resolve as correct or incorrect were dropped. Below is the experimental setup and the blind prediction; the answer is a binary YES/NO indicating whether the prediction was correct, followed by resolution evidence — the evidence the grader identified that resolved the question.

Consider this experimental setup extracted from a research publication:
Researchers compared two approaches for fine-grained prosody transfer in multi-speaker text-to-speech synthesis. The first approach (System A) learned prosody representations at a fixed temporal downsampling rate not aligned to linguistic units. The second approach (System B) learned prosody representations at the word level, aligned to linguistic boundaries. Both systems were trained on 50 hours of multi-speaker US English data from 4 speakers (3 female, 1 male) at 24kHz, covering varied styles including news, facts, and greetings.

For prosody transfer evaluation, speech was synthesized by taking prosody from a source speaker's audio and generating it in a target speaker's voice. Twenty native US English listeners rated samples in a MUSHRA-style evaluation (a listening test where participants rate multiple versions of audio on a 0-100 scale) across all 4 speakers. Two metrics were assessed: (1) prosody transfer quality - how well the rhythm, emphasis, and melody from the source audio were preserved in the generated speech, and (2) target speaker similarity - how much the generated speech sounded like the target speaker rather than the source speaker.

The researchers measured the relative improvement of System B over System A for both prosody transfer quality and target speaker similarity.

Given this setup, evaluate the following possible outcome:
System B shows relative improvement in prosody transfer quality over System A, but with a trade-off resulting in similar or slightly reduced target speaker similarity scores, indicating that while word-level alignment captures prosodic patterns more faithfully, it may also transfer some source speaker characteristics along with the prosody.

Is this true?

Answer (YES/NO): NO